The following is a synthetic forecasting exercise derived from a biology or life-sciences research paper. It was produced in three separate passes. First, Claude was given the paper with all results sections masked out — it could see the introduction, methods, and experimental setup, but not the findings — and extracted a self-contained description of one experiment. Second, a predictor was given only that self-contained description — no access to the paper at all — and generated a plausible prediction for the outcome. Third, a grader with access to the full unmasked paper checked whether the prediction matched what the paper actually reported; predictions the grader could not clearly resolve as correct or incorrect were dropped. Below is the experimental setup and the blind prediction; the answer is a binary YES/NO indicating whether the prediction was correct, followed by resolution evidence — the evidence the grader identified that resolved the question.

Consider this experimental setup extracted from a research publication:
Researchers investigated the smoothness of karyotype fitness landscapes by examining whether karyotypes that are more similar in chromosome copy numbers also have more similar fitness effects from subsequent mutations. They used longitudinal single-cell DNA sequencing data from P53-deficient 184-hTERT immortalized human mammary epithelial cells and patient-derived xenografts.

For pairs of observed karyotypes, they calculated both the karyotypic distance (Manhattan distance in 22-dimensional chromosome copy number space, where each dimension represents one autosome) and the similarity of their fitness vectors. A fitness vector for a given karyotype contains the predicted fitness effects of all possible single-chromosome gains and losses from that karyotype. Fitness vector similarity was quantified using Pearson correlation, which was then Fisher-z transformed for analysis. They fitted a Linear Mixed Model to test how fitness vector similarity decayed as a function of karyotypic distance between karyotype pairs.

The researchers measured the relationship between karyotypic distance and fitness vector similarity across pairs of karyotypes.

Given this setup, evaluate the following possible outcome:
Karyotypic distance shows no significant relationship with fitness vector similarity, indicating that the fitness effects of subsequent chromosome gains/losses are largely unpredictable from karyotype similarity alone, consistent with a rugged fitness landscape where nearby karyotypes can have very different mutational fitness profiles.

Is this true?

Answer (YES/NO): NO